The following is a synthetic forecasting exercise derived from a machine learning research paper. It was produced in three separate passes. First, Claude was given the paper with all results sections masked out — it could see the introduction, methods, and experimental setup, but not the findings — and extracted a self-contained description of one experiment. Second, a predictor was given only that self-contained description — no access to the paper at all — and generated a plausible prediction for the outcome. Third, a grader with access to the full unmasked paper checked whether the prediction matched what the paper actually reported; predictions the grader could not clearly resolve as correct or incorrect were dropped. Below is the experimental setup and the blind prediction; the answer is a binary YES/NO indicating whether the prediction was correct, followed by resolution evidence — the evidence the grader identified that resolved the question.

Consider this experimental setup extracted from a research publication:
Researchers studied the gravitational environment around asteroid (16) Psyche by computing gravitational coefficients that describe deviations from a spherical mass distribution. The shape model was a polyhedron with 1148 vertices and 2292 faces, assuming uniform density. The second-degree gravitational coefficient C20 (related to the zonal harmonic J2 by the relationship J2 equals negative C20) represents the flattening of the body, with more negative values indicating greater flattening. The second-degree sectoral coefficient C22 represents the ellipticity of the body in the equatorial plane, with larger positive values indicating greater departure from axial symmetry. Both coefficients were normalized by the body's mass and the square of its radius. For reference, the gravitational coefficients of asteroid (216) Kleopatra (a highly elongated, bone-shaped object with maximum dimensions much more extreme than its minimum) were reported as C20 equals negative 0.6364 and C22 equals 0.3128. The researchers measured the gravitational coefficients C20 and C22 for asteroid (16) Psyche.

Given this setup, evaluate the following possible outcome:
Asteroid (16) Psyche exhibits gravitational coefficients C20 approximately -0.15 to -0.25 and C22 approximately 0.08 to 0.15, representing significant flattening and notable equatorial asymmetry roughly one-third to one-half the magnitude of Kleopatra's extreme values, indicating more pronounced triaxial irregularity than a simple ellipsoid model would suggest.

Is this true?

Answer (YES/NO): NO